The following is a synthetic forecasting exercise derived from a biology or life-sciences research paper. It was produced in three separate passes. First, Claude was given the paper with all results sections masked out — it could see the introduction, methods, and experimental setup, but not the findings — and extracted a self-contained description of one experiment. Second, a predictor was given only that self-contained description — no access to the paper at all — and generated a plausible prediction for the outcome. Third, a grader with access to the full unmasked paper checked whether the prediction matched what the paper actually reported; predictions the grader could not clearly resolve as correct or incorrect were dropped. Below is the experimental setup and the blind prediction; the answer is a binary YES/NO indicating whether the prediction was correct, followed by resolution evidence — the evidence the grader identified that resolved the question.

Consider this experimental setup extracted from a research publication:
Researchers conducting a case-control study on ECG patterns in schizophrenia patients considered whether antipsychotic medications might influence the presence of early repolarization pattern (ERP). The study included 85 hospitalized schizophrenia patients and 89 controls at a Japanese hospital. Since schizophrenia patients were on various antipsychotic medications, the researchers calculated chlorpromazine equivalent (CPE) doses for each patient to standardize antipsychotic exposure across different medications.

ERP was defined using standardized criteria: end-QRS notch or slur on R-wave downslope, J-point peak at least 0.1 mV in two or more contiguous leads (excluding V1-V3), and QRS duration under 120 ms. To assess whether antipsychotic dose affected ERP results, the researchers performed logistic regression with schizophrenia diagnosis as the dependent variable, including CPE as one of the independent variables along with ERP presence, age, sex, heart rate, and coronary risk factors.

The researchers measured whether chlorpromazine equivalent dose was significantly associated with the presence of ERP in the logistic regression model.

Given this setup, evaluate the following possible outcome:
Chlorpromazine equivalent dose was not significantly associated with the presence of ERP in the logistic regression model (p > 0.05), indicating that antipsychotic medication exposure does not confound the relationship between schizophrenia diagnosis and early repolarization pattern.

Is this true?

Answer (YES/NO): YES